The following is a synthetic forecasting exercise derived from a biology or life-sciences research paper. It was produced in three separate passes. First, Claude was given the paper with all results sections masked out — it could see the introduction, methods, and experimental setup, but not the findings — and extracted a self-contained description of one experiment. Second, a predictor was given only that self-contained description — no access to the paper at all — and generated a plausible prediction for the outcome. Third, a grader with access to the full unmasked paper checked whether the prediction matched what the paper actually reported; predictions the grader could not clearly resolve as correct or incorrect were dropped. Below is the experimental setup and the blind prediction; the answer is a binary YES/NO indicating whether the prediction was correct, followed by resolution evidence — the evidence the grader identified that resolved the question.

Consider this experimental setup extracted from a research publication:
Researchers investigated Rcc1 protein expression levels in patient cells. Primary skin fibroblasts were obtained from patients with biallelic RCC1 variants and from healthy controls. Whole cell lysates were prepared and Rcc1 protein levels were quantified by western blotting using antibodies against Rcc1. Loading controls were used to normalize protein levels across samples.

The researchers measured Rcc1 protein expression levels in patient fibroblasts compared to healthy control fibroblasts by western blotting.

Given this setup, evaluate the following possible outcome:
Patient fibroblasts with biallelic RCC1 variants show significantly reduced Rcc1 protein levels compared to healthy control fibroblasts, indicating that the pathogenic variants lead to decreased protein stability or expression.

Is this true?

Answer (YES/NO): YES